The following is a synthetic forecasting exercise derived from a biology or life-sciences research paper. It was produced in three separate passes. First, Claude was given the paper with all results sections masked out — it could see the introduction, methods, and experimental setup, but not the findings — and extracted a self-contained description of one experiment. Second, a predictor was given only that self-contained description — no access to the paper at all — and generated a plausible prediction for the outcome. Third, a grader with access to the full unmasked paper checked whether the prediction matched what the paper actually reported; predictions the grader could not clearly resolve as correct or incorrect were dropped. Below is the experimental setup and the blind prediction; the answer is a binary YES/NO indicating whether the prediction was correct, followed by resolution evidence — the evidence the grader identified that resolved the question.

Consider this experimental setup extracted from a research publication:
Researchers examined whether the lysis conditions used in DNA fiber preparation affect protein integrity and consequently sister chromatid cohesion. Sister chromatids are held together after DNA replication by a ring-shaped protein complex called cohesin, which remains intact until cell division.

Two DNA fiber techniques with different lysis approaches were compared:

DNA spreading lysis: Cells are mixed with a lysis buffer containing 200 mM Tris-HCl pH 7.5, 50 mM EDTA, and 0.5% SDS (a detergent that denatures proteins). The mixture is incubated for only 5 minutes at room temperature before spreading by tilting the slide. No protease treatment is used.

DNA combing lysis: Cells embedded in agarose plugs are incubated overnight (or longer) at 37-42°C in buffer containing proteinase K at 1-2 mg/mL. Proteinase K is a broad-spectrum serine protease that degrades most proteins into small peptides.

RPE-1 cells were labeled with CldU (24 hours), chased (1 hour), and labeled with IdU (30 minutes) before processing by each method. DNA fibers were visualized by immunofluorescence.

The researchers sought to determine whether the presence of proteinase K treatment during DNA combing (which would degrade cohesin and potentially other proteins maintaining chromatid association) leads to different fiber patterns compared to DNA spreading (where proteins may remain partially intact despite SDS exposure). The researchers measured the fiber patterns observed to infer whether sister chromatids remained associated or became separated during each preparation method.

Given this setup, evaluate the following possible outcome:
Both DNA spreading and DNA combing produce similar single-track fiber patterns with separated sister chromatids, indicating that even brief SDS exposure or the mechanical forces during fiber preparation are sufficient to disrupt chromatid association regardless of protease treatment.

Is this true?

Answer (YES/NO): NO